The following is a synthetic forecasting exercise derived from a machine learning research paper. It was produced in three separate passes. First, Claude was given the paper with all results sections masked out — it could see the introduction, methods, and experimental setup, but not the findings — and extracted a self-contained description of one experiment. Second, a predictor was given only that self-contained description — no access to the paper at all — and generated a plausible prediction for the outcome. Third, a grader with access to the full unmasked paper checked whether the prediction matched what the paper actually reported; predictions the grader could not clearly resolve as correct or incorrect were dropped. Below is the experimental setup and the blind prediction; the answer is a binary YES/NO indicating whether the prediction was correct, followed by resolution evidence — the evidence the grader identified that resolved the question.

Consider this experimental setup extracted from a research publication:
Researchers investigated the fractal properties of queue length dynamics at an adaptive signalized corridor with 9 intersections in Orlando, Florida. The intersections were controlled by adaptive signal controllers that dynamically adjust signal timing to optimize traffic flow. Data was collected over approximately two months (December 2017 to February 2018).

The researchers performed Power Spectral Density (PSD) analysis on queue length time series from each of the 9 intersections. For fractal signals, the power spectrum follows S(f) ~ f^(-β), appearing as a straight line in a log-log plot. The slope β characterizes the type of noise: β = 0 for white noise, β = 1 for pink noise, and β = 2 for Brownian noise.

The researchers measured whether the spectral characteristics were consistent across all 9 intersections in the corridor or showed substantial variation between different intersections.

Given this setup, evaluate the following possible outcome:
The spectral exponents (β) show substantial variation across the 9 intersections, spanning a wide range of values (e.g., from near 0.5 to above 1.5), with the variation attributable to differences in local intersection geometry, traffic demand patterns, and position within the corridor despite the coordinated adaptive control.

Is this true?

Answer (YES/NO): NO